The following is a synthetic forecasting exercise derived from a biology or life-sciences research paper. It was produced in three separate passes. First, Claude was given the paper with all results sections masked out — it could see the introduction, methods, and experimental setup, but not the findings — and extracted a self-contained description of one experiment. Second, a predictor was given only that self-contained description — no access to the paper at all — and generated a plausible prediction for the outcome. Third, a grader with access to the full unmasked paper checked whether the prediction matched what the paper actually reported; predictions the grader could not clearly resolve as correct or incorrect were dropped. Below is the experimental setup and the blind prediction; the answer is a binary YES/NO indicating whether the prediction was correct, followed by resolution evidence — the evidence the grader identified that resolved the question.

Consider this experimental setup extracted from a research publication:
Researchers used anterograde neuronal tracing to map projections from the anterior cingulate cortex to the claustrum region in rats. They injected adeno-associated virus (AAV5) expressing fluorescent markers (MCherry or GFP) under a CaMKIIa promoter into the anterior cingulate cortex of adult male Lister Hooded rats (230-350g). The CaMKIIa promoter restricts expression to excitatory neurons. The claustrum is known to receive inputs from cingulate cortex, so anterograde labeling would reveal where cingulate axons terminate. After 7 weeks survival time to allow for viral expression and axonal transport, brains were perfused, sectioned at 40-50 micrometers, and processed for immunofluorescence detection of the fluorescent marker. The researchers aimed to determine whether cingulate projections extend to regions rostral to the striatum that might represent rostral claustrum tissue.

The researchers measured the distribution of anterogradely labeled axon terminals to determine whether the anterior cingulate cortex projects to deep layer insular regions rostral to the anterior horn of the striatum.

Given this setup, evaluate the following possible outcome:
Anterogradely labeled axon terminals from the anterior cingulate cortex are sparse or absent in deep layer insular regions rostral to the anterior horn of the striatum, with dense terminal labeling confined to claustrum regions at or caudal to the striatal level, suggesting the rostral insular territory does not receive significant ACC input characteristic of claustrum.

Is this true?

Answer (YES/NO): NO